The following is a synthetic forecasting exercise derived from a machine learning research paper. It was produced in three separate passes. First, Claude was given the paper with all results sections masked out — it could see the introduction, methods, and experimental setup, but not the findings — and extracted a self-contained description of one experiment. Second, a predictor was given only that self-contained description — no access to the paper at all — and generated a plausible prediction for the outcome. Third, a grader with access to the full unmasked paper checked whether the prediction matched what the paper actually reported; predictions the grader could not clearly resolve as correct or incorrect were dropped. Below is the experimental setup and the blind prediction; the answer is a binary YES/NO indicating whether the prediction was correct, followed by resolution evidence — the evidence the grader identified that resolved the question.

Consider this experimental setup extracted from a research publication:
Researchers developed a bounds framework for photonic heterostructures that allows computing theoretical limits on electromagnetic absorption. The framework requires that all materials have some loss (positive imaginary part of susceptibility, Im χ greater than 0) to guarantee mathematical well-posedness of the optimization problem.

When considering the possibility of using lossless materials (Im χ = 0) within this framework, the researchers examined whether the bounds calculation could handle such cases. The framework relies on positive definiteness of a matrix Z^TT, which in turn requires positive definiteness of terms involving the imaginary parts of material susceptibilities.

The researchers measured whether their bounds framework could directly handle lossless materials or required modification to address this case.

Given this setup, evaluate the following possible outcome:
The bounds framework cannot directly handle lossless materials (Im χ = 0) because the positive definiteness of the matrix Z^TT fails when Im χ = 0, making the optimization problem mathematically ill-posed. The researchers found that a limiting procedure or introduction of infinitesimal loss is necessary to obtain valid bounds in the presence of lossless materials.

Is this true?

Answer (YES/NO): NO